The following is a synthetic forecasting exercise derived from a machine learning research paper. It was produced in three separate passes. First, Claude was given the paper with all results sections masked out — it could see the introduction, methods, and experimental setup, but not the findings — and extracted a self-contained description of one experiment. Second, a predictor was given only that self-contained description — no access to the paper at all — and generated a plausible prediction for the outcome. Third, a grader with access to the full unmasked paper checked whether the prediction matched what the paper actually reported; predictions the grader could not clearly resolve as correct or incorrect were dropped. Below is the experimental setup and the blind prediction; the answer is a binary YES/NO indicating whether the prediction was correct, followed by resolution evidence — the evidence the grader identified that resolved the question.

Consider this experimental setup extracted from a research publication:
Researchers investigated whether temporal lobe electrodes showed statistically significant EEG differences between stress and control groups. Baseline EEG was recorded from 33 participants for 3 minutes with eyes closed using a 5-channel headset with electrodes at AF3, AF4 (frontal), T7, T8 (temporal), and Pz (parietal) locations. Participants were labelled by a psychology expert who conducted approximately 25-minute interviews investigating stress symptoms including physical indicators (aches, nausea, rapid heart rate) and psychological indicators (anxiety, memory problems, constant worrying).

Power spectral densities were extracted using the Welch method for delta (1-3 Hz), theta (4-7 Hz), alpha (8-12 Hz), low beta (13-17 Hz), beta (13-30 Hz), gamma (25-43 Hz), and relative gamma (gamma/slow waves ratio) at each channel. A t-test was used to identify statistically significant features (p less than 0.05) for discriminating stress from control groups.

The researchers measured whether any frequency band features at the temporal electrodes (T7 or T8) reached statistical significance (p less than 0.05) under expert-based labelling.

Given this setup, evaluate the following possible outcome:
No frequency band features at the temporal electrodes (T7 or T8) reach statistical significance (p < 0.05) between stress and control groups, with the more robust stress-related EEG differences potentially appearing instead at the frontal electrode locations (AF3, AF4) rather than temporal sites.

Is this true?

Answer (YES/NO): YES